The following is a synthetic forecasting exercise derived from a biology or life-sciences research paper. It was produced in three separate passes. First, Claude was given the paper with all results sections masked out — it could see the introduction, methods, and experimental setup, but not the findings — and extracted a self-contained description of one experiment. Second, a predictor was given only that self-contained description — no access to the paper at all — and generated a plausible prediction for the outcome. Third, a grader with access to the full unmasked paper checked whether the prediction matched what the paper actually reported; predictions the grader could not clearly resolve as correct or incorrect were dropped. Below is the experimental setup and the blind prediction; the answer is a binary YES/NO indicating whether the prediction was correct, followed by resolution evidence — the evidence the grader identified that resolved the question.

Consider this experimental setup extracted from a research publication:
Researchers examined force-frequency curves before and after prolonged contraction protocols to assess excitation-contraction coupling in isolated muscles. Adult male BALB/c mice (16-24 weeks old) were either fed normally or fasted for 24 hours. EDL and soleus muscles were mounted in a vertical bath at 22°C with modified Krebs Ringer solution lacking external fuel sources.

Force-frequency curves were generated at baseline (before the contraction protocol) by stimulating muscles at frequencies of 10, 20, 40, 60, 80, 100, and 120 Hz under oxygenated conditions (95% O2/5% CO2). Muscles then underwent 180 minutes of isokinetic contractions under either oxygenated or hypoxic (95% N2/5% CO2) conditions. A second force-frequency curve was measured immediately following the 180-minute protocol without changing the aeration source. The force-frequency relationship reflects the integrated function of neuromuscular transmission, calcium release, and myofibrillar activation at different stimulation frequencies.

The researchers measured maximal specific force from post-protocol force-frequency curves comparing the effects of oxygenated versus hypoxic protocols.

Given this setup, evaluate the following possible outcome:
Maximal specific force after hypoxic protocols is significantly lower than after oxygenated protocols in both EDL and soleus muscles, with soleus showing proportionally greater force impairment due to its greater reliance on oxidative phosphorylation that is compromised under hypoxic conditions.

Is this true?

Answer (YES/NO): NO